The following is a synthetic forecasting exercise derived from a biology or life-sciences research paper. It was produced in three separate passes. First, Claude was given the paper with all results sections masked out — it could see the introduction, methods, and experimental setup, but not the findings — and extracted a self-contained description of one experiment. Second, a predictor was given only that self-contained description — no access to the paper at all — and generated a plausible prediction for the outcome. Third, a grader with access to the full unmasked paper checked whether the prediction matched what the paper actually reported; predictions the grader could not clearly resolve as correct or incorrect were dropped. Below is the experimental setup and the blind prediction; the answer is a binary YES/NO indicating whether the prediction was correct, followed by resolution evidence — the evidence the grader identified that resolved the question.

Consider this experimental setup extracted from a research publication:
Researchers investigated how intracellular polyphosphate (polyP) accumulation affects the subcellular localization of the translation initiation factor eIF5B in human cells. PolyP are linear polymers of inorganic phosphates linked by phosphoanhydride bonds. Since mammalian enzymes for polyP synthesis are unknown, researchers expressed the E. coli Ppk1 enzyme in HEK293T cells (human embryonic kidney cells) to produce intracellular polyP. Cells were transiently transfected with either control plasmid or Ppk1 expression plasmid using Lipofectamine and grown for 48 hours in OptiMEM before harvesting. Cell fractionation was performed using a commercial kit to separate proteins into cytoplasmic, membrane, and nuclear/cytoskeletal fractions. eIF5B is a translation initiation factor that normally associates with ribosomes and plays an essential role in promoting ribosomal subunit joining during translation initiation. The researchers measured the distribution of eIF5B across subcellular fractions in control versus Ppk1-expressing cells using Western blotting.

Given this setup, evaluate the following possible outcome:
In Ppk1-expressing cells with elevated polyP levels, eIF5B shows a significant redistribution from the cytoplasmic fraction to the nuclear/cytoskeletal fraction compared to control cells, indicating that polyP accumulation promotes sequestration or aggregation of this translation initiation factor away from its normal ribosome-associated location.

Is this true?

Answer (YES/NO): NO